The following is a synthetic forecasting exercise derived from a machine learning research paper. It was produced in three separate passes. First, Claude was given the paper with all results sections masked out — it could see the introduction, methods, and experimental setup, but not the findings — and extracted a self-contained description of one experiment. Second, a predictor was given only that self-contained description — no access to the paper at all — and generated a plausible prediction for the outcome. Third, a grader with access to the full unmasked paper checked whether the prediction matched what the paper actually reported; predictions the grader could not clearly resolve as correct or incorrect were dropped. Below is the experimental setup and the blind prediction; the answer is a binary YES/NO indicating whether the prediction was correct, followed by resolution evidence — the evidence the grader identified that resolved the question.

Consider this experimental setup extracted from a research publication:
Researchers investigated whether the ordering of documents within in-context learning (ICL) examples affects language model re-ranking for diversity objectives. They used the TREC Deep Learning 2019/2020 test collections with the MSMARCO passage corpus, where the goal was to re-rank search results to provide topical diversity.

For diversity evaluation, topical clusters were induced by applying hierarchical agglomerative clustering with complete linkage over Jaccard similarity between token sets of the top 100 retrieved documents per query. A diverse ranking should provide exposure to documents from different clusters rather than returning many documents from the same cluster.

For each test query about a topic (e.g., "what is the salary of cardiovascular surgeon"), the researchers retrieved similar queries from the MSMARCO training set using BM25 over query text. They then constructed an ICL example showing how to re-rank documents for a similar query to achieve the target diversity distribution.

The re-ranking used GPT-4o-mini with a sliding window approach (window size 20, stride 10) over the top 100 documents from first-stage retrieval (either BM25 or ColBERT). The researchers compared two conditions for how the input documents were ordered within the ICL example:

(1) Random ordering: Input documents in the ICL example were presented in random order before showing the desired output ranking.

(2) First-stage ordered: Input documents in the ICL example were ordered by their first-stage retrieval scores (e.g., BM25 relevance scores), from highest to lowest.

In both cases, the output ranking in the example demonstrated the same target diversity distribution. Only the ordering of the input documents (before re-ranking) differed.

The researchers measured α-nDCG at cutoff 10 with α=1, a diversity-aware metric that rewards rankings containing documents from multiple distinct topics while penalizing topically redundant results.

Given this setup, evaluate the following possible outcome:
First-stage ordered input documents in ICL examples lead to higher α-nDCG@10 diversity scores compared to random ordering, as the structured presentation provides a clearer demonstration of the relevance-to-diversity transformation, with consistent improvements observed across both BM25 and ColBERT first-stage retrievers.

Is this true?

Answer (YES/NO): NO